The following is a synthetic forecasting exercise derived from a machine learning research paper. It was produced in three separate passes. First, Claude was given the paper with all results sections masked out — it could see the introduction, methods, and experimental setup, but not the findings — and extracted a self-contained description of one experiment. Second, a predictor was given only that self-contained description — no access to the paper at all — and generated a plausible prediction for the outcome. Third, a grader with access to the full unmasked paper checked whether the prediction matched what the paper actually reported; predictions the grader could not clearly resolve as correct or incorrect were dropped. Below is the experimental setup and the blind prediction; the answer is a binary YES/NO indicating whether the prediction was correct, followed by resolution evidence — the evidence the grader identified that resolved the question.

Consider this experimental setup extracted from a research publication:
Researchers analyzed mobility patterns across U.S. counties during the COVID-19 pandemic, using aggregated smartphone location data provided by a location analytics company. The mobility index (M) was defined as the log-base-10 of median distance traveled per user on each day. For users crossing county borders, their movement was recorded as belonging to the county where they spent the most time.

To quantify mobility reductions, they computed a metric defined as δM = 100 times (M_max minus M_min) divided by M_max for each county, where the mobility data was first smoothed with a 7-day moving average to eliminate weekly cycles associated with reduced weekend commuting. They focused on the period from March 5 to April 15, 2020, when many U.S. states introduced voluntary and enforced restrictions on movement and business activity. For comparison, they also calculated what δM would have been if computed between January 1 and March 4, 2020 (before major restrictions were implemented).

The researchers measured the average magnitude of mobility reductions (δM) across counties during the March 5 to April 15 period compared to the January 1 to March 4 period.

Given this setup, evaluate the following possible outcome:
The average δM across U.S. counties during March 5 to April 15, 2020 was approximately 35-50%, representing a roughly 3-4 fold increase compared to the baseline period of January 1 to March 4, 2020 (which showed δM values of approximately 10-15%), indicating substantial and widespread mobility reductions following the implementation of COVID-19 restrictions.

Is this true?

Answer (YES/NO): NO